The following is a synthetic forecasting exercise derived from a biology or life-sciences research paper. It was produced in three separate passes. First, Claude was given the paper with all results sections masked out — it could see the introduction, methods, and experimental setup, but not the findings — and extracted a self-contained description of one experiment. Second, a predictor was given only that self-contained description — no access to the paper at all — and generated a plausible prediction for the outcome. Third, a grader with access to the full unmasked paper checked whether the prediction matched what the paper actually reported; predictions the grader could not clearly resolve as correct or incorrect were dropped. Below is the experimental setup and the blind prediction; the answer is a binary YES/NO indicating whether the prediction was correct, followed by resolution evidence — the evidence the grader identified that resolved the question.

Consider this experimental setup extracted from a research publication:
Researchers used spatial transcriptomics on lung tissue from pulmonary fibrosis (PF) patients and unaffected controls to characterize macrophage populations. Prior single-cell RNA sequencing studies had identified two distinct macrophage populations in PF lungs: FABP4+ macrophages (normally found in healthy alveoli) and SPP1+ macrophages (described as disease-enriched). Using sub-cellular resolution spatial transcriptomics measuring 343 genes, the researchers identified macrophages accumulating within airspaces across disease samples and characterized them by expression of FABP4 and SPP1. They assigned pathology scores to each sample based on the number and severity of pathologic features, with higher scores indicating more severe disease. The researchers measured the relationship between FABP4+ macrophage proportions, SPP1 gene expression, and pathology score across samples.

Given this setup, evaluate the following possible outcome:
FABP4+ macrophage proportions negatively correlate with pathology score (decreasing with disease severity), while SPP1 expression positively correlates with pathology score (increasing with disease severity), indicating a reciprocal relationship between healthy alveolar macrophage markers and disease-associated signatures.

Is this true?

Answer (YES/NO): YES